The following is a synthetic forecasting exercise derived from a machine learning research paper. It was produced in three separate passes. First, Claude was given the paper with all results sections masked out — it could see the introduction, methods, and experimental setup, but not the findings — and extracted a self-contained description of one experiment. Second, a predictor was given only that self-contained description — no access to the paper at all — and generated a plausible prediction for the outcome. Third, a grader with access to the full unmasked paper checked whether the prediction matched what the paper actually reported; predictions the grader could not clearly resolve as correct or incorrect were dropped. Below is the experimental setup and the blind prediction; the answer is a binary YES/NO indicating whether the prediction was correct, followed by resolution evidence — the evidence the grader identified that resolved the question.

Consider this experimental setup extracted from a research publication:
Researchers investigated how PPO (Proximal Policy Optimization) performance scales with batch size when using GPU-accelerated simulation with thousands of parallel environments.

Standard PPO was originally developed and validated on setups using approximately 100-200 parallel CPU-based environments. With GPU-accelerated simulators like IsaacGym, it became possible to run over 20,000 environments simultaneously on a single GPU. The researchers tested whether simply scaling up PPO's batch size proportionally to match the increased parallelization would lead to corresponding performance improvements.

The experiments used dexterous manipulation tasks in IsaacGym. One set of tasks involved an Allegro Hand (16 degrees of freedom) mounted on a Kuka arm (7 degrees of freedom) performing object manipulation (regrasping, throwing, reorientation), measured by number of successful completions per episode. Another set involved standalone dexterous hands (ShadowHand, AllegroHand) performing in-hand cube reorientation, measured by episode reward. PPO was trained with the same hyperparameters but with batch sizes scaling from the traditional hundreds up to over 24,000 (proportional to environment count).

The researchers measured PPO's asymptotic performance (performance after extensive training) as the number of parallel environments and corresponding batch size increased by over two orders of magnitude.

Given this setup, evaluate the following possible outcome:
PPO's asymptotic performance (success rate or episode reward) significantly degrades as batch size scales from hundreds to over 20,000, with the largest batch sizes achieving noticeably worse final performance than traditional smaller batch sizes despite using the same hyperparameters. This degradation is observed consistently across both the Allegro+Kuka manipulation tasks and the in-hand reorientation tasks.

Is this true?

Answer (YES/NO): NO